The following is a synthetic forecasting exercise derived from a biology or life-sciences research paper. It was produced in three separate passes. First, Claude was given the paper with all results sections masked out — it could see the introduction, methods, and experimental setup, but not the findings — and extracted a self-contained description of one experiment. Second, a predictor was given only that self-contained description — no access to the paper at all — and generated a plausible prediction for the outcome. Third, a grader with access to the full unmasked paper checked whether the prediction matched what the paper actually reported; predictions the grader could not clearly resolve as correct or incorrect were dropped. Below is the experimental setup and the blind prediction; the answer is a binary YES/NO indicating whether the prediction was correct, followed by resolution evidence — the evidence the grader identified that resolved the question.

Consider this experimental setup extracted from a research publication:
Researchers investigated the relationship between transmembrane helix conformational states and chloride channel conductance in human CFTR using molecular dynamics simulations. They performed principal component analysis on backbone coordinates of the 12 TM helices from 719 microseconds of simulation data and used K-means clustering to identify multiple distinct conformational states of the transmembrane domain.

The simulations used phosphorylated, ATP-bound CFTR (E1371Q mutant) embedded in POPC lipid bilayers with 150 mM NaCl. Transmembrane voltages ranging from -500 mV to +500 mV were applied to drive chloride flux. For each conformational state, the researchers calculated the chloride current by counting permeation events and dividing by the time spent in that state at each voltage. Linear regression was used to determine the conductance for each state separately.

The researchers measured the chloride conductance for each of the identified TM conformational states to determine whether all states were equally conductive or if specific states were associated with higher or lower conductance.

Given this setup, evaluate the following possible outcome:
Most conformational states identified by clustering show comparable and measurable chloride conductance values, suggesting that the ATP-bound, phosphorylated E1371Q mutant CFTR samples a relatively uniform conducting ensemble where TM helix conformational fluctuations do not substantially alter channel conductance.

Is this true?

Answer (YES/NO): NO